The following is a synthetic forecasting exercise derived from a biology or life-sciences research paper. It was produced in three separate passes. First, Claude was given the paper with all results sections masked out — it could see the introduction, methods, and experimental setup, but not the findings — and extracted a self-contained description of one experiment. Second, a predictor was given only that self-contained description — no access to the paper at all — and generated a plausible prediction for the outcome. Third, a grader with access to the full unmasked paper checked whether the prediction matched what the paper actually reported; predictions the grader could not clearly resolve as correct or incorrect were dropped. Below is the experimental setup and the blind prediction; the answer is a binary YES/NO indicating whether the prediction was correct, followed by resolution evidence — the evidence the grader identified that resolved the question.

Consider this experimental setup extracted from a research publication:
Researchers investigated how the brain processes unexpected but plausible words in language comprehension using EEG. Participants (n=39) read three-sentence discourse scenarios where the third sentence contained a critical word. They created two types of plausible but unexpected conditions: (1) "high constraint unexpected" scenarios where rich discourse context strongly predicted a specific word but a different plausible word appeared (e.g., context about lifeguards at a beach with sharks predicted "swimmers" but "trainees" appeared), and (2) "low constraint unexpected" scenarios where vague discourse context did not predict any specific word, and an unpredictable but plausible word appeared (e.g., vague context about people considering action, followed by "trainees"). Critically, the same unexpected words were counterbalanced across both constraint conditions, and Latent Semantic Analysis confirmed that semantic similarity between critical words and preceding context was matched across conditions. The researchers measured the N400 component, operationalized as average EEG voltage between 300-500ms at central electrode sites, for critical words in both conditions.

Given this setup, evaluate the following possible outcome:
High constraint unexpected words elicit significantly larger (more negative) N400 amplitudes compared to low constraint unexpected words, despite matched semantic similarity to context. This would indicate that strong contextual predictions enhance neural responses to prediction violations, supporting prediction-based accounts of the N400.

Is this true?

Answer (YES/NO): NO